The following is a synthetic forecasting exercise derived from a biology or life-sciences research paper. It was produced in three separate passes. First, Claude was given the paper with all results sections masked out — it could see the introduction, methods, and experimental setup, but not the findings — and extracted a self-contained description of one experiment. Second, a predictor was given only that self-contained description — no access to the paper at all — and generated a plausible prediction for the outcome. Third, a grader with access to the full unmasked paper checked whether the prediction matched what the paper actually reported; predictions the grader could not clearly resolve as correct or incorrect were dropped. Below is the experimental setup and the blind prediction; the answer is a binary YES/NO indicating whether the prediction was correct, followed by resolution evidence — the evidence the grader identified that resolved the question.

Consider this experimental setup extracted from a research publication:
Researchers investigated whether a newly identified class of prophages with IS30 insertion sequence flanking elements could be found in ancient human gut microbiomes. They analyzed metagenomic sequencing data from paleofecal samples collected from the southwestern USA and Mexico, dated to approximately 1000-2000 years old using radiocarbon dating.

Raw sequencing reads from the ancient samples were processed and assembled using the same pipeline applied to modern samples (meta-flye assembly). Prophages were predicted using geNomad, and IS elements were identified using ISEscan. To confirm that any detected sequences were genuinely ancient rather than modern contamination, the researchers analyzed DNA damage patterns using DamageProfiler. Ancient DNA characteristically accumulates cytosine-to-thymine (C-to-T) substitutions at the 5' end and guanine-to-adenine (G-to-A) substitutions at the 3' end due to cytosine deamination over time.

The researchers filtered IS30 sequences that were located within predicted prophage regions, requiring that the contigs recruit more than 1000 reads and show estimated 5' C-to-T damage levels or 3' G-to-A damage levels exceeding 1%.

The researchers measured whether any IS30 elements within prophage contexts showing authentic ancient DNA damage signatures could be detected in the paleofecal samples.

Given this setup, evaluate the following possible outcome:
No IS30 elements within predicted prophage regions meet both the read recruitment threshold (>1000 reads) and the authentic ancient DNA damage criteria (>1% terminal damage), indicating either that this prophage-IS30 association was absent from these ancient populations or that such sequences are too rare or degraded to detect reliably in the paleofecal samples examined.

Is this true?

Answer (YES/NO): NO